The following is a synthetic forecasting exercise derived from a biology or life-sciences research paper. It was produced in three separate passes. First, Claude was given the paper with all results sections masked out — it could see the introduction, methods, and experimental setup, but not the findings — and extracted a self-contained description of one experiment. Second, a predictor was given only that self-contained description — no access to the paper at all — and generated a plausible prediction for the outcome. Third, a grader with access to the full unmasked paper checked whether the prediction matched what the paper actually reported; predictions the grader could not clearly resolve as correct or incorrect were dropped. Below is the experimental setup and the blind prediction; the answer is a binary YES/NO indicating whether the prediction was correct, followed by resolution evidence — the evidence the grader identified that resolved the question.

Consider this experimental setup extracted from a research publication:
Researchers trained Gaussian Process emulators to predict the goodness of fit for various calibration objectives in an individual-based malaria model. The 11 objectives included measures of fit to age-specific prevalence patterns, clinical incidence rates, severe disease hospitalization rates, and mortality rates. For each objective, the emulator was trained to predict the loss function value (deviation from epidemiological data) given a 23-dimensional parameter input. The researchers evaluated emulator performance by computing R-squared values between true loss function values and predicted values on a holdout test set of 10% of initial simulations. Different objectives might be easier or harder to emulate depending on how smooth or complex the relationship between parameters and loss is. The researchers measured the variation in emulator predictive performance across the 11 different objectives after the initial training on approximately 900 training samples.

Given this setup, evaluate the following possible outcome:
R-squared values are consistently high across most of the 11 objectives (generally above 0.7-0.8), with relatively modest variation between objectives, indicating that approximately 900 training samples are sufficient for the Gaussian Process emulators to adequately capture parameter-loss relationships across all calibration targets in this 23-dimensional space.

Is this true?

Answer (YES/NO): NO